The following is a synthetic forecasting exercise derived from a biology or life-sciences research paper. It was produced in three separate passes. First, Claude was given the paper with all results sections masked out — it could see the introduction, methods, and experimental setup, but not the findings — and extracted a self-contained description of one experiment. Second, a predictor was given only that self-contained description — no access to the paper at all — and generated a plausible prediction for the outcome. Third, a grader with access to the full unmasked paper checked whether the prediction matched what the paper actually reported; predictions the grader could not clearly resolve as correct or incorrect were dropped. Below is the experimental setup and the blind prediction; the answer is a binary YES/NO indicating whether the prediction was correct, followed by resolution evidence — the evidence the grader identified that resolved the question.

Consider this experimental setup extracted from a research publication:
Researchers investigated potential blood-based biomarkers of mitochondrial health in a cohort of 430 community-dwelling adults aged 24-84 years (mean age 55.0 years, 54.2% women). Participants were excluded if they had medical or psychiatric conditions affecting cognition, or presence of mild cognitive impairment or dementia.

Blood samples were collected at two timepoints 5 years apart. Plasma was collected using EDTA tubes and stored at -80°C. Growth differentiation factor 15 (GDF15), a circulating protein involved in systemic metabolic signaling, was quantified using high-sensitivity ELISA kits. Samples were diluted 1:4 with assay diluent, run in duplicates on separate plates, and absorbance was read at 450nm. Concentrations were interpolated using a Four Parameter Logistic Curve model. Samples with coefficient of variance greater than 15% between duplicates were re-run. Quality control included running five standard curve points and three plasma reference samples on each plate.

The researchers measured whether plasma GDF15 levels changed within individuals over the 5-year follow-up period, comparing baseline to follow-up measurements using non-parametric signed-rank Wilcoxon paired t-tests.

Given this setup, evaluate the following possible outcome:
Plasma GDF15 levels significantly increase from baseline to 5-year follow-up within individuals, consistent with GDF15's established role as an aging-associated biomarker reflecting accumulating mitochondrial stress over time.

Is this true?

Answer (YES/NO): YES